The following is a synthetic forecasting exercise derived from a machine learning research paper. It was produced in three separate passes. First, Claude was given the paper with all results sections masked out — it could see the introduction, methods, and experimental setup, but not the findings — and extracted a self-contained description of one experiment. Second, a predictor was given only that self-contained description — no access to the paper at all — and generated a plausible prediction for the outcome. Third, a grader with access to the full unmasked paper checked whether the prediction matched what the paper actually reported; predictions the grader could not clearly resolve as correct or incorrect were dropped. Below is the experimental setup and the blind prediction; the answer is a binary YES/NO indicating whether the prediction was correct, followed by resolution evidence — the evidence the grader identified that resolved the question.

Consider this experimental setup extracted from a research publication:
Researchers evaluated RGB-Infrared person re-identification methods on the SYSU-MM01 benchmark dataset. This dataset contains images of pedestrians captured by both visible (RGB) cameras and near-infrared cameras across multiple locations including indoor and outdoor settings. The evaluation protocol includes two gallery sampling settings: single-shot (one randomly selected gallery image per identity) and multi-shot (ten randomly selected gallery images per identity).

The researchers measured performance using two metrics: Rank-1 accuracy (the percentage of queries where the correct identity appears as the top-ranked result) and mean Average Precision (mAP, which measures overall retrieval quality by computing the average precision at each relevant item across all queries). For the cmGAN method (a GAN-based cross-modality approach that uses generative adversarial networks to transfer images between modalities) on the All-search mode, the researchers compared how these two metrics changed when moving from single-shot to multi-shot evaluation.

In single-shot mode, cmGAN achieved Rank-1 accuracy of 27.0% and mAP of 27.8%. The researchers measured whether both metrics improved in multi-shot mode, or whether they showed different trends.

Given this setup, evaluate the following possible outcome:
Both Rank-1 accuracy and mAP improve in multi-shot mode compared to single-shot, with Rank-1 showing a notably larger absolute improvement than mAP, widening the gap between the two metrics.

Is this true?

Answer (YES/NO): NO